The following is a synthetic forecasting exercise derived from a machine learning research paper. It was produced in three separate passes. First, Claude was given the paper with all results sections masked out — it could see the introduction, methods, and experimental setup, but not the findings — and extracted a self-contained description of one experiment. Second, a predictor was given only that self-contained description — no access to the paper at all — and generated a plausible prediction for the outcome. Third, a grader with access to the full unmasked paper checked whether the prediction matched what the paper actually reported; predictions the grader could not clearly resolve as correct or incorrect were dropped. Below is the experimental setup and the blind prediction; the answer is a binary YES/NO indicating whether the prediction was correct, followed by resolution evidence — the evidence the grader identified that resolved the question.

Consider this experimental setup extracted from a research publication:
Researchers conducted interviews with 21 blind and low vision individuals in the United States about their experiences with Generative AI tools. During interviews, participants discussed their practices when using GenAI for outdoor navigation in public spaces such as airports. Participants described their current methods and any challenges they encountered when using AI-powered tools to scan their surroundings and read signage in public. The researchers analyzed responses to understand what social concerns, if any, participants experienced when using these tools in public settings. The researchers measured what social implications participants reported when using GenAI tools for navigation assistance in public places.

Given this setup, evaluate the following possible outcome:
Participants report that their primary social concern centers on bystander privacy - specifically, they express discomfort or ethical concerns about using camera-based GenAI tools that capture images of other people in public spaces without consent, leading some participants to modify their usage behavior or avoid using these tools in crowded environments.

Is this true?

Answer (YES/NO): NO